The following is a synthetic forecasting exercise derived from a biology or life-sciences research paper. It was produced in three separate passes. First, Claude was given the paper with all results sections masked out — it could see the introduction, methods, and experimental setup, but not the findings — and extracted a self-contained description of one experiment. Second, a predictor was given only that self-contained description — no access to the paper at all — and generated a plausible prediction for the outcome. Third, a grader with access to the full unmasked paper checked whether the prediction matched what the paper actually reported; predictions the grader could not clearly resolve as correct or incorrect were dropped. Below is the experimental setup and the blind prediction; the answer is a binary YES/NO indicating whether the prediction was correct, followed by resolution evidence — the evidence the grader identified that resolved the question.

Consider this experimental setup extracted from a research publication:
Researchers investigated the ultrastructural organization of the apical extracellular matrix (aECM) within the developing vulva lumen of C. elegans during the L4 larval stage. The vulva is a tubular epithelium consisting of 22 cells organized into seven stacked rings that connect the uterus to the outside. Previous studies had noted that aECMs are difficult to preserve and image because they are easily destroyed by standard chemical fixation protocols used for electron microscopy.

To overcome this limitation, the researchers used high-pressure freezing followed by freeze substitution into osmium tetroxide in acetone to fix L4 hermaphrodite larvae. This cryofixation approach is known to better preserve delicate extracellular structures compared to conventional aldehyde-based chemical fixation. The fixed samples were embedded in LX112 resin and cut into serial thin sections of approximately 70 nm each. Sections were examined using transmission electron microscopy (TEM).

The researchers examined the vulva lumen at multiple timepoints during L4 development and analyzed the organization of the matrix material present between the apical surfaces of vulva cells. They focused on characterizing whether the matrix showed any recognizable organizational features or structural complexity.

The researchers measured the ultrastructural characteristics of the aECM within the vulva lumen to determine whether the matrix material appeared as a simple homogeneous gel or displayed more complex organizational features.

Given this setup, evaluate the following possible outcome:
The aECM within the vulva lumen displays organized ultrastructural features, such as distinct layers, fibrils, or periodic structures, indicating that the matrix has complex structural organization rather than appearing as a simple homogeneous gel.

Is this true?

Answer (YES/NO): YES